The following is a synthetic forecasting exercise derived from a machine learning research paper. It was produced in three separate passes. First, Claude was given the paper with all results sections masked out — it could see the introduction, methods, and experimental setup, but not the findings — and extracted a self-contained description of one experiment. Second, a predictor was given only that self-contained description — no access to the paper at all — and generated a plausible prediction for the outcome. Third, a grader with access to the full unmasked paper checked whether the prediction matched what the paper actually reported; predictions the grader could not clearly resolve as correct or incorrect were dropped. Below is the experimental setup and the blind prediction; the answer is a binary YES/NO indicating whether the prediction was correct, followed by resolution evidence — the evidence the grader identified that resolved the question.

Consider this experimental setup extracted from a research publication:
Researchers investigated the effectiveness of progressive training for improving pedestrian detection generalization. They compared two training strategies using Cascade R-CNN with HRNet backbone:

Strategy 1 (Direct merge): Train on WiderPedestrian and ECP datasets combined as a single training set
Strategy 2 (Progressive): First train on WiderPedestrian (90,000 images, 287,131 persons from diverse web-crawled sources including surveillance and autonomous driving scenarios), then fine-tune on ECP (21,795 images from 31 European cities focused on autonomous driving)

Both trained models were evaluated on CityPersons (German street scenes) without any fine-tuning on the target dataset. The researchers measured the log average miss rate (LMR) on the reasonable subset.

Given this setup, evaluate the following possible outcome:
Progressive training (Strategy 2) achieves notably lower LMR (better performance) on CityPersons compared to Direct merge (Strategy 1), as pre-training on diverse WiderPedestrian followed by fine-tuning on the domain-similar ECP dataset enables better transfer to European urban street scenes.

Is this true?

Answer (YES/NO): YES